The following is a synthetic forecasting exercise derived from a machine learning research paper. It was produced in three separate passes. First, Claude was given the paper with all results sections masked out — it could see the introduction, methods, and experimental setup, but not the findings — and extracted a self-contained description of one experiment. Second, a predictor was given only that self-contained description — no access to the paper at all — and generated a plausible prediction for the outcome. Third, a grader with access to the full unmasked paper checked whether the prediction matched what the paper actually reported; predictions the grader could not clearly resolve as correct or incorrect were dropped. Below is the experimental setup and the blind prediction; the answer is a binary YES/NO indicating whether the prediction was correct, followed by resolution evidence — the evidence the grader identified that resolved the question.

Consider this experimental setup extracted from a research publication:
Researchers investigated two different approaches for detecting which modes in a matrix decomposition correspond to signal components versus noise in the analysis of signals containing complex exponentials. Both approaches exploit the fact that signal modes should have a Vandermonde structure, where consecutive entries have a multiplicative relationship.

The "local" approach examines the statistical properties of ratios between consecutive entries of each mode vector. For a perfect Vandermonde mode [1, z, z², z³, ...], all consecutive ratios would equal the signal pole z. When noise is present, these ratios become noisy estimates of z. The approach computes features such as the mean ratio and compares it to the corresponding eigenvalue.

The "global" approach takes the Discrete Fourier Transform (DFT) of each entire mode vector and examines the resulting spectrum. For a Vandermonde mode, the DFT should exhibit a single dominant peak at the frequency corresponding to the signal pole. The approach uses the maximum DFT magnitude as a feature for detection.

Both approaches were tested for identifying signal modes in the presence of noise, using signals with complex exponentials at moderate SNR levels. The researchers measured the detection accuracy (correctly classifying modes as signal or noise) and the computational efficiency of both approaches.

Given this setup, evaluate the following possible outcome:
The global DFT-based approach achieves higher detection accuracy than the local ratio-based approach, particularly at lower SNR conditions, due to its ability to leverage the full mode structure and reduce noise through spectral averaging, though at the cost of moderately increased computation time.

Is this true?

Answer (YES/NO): NO